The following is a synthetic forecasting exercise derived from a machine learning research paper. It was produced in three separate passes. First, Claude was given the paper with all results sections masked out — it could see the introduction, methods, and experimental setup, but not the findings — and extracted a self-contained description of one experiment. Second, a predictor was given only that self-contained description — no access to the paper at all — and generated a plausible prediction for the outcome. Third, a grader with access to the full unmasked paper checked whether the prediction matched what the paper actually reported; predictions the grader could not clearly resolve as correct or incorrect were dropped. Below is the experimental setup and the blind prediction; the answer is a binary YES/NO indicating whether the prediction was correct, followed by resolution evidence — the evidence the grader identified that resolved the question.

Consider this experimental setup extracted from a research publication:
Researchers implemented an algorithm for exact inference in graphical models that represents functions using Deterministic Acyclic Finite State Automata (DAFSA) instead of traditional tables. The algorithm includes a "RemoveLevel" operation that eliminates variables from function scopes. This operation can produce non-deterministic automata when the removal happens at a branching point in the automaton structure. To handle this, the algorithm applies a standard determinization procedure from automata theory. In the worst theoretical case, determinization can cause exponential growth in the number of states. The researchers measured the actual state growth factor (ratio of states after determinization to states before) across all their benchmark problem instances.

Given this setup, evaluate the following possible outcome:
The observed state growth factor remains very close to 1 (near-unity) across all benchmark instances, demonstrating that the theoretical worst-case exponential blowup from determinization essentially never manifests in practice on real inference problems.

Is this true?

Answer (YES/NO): NO